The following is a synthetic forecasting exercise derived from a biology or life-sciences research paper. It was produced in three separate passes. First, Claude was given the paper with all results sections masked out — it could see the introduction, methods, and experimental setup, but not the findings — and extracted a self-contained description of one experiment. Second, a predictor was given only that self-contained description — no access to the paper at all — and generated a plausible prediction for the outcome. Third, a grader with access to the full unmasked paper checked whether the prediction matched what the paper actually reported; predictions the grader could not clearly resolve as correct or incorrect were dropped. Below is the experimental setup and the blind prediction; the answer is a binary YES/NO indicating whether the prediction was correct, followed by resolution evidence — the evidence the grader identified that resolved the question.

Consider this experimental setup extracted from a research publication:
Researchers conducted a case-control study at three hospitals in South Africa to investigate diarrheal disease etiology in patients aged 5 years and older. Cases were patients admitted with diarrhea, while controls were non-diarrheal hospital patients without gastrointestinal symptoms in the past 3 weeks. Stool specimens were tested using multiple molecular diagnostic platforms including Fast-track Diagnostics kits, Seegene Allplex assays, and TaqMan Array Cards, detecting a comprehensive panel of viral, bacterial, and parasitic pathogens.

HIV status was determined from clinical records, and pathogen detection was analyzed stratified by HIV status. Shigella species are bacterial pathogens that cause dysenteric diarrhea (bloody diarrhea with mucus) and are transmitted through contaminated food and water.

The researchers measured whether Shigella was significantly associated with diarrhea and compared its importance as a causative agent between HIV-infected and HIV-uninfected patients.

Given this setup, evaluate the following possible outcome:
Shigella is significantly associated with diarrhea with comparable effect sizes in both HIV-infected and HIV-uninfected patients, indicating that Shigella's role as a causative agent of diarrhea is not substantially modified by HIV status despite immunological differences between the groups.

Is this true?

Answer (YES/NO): NO